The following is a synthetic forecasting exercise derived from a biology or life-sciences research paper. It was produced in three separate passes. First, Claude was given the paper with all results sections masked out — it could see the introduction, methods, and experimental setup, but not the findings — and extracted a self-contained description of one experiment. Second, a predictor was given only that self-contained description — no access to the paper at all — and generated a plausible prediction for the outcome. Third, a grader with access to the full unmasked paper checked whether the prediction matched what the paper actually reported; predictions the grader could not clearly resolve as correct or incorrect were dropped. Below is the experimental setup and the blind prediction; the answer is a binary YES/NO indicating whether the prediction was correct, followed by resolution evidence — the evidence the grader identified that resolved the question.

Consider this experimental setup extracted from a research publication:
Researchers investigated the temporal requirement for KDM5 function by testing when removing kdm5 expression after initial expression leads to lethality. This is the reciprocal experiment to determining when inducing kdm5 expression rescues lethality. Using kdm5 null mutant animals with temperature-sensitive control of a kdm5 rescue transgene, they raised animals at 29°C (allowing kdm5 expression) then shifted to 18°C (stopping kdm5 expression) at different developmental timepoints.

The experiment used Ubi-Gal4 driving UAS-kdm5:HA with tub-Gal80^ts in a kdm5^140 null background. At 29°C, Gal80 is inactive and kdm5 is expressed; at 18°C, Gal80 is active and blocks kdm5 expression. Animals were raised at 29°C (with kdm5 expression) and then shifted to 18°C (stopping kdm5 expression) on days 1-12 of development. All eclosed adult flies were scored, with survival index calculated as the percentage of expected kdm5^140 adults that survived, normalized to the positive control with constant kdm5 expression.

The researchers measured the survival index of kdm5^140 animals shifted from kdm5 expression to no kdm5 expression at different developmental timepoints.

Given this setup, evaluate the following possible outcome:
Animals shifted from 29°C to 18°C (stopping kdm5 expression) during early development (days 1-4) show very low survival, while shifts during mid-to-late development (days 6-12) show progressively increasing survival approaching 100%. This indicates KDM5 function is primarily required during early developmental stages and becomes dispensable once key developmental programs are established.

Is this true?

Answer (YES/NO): NO